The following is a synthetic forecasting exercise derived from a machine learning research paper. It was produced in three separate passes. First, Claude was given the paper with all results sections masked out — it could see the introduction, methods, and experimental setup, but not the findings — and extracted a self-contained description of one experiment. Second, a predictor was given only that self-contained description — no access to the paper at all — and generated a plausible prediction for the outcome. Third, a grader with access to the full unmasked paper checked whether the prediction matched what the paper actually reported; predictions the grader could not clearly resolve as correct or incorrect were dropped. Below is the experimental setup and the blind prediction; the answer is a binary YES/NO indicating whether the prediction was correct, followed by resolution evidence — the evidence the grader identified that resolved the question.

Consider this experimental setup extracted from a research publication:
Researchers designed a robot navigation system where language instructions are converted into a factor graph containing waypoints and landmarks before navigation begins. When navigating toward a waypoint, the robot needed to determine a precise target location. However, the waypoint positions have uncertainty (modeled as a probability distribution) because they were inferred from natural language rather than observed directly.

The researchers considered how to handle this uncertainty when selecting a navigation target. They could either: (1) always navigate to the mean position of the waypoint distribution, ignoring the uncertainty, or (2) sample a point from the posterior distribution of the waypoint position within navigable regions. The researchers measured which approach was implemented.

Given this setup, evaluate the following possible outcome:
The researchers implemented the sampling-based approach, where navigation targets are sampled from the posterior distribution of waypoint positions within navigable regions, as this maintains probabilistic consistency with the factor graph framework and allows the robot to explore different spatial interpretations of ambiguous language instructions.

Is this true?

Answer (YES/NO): YES